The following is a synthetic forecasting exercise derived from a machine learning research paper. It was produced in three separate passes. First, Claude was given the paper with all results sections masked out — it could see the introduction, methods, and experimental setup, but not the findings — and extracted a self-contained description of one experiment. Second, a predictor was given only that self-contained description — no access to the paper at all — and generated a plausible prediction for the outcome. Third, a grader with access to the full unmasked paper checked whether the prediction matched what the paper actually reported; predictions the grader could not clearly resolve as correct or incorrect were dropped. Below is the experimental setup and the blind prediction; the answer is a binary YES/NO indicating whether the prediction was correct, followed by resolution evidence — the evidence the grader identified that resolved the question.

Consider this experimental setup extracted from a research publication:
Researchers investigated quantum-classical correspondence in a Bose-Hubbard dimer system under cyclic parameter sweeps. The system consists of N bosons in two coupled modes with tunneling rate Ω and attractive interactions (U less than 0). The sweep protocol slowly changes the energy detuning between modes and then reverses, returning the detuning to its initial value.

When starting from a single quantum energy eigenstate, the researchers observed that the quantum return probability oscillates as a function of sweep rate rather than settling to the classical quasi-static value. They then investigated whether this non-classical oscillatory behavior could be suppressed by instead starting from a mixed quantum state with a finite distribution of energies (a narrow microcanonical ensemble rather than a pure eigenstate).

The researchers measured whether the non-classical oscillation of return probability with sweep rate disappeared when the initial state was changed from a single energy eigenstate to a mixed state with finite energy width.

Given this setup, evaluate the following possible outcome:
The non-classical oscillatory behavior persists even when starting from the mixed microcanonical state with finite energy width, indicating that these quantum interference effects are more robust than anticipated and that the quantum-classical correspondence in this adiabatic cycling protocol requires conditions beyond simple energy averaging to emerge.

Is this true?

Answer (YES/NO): NO